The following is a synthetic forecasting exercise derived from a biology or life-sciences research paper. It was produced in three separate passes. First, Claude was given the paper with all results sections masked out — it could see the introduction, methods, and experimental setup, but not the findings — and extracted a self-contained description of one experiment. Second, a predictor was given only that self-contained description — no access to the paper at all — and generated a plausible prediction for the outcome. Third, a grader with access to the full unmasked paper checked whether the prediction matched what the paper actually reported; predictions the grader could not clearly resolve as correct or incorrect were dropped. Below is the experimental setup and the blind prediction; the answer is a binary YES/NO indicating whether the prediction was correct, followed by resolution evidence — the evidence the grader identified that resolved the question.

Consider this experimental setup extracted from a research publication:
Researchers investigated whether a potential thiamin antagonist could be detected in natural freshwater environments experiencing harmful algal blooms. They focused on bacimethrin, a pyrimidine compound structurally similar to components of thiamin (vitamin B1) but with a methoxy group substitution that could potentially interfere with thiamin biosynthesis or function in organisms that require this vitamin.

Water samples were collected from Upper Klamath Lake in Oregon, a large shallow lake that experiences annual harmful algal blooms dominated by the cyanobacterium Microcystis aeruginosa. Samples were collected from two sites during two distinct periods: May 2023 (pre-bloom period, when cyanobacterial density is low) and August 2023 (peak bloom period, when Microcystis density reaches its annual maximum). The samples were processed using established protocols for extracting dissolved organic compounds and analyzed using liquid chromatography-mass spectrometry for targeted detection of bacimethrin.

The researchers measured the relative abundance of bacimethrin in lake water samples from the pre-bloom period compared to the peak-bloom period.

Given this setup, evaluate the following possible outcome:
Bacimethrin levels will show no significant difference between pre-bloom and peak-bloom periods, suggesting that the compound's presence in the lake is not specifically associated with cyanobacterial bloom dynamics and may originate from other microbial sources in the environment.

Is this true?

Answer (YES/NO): NO